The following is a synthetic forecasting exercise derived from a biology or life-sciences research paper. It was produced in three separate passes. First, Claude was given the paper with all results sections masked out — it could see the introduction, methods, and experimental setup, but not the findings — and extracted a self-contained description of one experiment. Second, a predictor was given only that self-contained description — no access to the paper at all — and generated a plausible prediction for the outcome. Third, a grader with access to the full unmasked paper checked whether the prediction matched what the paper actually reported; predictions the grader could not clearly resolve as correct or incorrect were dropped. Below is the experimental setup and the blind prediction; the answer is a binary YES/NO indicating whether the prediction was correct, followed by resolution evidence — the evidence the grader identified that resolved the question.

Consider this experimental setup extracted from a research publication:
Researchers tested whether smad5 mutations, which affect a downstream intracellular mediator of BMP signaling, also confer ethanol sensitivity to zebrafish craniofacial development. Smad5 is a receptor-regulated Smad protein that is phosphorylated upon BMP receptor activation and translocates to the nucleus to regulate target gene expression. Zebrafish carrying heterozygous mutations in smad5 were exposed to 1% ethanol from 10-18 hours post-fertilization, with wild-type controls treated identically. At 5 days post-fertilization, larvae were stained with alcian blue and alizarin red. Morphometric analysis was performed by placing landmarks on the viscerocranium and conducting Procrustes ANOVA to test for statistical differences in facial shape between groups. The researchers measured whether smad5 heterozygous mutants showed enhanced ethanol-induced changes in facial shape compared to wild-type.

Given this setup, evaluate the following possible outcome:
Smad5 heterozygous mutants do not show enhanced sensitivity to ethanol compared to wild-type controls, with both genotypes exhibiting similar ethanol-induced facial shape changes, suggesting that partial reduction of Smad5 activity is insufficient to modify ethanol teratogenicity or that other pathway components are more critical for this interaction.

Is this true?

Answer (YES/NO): YES